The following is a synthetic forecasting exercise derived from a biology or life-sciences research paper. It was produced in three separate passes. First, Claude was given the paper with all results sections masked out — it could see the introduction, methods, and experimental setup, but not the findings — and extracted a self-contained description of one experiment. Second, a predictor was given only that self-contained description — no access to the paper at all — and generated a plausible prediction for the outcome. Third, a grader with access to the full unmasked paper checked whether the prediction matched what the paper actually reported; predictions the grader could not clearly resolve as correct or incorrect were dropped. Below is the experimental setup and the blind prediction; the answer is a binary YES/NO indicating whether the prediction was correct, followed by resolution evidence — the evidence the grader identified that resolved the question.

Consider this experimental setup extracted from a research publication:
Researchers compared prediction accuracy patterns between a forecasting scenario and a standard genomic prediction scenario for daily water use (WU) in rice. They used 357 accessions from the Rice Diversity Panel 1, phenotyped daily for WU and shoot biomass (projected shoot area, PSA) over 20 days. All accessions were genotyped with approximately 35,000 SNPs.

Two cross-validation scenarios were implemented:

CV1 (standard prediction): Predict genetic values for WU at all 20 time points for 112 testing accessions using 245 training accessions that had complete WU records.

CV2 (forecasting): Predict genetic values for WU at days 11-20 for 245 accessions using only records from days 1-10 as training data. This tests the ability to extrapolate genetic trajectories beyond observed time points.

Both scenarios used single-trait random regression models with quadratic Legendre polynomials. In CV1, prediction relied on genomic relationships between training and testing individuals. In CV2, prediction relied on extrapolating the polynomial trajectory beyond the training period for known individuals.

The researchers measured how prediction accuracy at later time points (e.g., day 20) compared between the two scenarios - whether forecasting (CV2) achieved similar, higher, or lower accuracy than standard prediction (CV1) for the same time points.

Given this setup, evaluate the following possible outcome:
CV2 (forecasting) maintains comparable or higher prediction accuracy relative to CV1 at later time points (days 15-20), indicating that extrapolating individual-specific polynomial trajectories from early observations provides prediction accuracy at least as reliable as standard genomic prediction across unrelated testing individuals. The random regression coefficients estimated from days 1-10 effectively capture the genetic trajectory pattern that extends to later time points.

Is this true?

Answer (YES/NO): YES